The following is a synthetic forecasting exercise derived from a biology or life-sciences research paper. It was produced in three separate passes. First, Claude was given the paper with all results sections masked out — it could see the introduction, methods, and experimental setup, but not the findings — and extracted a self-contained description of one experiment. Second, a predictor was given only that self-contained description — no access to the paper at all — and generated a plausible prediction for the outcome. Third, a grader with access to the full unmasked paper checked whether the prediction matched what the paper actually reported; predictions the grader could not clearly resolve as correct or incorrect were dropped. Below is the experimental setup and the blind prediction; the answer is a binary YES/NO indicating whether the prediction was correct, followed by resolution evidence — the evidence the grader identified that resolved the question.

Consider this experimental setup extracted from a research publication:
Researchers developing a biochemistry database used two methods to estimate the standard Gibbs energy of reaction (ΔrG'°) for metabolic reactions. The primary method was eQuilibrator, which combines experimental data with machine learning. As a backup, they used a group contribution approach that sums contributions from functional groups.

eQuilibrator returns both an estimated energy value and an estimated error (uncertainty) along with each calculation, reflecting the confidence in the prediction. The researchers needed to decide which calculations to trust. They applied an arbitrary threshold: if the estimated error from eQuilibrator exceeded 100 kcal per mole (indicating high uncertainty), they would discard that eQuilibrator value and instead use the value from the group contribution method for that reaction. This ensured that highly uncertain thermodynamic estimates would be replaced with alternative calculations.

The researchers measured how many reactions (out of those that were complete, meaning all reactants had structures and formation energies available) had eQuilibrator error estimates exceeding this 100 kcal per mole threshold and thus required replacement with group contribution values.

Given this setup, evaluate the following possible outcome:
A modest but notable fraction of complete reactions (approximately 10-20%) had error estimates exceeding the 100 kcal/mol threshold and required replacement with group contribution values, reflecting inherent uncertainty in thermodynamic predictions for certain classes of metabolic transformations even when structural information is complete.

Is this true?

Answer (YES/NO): YES